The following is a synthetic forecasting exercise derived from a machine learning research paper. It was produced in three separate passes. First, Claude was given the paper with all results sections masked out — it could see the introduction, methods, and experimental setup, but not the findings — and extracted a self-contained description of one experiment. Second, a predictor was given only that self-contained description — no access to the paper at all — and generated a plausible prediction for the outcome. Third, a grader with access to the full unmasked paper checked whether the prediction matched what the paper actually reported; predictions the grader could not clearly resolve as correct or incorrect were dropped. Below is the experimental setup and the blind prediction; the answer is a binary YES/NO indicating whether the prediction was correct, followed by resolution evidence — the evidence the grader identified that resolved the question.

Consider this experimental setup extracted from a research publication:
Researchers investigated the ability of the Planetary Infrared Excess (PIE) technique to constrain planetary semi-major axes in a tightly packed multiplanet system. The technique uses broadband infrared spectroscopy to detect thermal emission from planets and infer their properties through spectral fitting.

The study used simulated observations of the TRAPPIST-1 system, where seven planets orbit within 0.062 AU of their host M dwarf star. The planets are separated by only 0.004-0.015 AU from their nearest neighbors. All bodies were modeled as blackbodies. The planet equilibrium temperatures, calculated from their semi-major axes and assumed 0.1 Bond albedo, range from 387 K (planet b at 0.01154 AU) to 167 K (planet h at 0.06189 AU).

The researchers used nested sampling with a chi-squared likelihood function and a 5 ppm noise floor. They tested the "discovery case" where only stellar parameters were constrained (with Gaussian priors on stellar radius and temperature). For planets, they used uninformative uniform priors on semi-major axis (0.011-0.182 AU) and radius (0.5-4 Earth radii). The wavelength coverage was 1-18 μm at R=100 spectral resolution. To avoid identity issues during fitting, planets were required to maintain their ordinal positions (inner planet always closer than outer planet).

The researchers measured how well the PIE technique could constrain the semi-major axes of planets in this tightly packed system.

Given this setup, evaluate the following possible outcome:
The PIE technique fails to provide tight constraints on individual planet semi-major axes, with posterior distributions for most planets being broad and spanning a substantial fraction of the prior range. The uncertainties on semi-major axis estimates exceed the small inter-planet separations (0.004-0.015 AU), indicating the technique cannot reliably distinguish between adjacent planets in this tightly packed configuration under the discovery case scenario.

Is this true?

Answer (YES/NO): YES